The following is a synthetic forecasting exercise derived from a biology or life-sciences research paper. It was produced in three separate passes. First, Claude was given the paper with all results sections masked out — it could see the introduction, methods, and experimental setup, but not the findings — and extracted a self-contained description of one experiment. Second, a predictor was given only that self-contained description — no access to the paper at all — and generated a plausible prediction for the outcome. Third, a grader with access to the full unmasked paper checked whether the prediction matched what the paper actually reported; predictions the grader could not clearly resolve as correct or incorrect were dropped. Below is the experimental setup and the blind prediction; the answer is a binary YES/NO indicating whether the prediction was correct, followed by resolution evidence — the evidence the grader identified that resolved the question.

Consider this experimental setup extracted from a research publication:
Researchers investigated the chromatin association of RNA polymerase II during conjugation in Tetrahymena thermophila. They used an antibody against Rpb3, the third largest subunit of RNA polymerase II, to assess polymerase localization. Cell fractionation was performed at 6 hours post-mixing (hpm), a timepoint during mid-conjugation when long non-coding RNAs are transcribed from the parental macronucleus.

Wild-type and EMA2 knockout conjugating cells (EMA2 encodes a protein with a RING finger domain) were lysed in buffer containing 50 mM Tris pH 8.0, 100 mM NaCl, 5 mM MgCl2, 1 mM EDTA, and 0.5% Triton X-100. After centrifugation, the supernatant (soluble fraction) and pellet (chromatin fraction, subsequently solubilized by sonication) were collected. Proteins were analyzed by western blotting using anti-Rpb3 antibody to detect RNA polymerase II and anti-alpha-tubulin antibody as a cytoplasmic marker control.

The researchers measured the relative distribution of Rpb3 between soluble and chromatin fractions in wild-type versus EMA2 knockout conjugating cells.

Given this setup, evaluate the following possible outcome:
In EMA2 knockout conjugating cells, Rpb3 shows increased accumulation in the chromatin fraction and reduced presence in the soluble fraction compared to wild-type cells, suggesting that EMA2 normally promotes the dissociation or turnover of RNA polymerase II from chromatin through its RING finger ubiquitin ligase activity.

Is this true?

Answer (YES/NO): NO